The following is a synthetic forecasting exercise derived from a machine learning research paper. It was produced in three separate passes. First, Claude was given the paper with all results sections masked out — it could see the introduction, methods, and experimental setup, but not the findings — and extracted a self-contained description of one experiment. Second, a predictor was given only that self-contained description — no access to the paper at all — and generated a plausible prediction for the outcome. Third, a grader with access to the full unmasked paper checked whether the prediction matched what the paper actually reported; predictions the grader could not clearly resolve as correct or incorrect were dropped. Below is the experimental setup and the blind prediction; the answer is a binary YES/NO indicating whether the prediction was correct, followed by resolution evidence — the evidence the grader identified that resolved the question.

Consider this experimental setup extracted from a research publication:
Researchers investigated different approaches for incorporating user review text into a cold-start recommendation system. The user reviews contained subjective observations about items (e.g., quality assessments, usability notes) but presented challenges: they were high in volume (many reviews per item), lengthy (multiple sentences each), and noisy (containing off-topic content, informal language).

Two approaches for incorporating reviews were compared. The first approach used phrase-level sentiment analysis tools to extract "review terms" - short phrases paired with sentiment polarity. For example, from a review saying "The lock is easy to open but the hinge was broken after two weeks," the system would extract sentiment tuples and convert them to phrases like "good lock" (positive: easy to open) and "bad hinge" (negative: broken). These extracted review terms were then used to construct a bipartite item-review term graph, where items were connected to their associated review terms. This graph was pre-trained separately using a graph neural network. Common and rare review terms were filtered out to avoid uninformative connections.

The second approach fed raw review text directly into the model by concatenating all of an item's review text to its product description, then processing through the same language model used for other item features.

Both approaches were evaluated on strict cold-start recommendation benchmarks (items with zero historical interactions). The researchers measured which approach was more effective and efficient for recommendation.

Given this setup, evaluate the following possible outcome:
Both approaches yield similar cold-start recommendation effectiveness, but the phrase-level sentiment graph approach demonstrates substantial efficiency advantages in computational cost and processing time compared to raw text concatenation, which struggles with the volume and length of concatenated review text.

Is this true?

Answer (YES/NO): NO